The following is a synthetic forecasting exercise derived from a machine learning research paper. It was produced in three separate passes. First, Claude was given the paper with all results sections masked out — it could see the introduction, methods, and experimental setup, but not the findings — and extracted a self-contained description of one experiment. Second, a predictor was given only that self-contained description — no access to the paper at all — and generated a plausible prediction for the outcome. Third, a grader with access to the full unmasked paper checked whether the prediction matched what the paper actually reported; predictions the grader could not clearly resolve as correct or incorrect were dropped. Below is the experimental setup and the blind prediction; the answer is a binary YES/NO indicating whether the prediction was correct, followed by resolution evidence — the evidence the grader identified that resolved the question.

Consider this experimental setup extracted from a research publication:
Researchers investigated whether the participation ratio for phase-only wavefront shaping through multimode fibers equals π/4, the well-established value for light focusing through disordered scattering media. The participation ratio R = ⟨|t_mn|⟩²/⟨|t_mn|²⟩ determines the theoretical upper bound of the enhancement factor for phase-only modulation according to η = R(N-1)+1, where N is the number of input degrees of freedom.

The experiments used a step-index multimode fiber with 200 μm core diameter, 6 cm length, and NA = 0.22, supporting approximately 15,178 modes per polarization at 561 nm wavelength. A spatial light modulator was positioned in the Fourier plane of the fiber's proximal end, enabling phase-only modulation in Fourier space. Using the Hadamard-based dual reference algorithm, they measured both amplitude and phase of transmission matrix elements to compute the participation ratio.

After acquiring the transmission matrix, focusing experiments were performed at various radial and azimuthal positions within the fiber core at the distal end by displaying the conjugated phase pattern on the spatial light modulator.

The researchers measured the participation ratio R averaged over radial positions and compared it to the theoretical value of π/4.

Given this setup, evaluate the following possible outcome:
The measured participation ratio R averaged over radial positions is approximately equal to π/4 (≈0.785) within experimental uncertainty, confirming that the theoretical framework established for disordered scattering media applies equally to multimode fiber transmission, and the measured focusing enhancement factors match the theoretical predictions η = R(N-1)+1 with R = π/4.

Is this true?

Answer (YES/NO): YES